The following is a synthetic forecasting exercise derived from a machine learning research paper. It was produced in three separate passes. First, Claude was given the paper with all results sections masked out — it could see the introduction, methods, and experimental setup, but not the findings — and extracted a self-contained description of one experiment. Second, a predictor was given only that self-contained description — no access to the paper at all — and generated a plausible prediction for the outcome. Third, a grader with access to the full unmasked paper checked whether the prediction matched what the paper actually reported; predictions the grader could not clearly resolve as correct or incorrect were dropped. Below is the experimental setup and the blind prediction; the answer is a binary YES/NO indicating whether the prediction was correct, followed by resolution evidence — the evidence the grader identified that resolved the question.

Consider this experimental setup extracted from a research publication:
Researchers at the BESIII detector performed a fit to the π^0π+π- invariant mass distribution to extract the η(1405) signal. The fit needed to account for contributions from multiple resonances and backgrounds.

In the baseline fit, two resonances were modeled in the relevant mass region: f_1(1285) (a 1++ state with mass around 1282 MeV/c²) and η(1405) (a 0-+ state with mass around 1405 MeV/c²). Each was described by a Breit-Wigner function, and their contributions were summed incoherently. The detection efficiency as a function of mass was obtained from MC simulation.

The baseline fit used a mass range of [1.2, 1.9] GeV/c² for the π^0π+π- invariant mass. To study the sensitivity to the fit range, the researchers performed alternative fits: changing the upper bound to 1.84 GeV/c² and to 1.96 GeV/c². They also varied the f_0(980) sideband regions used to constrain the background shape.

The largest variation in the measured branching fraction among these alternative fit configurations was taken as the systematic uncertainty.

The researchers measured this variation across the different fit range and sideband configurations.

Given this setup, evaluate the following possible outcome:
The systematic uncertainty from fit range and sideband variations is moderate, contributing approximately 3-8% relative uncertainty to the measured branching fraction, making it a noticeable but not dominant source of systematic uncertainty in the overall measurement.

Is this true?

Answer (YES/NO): NO